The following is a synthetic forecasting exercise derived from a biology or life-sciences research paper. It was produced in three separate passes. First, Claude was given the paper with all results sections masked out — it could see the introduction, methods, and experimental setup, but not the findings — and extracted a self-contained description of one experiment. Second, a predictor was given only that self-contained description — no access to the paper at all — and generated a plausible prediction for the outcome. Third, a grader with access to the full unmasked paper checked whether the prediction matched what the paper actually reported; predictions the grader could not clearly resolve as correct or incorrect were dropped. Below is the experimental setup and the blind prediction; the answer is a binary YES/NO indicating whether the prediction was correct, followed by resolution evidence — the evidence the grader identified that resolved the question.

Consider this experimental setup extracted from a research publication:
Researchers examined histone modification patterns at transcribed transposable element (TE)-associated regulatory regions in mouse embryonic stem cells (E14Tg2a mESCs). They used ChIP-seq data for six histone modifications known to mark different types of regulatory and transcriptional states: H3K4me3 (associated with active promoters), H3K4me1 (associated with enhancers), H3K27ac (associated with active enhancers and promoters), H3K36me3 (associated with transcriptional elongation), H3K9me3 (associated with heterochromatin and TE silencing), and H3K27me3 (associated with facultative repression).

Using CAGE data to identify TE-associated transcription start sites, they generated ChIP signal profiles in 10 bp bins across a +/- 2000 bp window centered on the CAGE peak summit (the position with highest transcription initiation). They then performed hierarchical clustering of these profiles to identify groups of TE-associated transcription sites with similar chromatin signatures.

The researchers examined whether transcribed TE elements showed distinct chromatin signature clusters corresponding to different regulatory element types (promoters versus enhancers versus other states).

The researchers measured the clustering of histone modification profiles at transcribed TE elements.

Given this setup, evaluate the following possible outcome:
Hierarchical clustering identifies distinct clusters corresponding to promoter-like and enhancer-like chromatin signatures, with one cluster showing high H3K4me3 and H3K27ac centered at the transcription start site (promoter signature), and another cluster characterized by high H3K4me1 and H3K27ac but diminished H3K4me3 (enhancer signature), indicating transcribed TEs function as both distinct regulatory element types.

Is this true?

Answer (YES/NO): YES